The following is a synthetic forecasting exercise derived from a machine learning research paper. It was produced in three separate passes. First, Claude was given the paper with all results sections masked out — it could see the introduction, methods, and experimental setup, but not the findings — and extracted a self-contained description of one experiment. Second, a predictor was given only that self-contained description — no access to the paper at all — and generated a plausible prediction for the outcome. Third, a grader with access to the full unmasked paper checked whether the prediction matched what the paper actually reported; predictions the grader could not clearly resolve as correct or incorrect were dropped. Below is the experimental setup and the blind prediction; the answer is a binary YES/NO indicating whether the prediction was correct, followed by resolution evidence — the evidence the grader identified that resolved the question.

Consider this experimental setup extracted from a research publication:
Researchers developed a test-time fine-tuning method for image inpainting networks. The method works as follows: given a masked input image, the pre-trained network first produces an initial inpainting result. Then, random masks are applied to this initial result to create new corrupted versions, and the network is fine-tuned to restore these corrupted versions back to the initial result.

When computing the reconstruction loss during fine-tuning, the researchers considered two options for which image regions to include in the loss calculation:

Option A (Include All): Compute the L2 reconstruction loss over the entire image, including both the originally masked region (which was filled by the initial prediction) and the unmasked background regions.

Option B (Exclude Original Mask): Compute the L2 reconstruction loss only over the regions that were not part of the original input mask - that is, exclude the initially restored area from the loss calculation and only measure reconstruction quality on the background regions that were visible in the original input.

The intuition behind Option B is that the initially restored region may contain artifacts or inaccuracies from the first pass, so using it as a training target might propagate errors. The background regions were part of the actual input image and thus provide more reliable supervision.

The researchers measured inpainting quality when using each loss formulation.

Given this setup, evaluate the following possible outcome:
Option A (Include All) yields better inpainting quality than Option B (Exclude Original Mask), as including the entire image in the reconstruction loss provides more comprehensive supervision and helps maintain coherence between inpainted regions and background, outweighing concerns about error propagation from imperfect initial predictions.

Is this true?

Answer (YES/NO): NO